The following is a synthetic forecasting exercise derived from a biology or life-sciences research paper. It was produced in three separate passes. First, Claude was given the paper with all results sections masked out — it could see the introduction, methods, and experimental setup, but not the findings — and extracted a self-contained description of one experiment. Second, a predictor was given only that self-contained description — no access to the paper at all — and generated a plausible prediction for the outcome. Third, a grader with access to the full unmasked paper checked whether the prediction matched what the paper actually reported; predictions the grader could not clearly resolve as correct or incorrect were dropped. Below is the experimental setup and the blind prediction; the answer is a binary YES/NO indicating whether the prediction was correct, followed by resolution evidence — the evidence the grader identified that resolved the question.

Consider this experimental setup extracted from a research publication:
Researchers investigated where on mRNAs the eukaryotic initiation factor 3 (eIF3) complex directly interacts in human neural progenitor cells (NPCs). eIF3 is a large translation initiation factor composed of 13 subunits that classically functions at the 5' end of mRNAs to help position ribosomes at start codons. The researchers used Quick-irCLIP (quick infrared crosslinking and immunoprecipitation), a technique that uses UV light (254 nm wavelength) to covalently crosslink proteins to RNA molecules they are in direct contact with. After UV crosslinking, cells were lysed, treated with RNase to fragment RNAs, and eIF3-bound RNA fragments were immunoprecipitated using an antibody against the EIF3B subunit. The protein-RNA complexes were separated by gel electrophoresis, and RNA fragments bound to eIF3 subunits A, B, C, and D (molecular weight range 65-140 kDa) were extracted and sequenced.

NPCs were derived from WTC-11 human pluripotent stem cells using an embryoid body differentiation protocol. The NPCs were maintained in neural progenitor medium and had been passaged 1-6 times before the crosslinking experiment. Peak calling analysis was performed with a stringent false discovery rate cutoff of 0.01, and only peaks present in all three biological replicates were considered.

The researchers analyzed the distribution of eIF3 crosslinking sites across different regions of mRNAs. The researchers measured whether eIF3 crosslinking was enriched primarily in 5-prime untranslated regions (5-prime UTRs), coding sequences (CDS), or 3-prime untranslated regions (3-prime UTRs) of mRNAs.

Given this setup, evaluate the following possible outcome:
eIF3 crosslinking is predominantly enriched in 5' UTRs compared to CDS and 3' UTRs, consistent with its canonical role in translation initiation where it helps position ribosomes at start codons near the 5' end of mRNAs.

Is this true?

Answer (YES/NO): NO